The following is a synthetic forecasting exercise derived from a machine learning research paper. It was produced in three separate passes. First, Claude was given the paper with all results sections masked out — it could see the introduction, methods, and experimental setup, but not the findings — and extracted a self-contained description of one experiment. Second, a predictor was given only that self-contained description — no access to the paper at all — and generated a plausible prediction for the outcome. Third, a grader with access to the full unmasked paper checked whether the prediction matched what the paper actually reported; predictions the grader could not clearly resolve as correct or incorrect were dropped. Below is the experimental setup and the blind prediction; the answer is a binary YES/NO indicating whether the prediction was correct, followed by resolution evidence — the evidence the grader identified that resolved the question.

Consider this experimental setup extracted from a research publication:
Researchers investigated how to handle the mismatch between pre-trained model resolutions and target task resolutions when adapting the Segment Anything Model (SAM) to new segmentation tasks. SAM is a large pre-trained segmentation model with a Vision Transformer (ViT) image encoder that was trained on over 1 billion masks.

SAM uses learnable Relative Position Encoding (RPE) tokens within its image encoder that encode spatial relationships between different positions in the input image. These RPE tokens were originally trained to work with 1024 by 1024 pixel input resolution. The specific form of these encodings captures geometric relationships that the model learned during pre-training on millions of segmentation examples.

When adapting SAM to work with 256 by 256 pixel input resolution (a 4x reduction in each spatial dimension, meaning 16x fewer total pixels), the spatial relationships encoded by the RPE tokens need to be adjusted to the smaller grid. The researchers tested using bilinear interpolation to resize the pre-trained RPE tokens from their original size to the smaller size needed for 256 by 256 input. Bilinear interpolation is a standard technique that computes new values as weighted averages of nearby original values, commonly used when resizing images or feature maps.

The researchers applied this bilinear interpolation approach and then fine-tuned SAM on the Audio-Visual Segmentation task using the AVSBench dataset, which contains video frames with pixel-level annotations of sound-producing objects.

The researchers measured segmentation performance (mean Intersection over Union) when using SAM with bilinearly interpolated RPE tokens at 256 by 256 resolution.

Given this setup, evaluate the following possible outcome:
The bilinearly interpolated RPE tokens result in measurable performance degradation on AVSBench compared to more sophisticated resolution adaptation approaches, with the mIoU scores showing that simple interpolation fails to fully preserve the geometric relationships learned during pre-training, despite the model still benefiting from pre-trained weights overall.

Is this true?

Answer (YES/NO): YES